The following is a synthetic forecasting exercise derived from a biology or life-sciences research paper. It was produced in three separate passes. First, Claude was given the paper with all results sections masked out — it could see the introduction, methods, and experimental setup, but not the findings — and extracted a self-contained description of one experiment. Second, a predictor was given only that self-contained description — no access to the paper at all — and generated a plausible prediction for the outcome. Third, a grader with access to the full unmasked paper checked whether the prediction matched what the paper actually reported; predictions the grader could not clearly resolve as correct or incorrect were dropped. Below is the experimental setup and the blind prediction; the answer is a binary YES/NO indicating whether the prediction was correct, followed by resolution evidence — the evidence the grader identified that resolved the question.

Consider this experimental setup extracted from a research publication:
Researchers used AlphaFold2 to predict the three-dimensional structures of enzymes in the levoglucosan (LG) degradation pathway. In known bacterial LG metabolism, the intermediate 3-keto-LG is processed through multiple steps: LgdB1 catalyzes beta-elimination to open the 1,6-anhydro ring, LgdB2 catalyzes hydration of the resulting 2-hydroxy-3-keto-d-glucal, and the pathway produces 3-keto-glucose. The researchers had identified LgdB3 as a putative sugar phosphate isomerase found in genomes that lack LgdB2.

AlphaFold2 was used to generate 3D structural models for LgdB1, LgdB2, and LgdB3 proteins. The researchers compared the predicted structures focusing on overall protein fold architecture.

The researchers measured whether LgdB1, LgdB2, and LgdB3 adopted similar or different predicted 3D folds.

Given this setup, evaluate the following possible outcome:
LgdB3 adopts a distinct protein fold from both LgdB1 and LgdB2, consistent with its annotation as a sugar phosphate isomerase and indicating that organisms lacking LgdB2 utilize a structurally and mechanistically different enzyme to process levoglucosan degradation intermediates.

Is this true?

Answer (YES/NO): NO